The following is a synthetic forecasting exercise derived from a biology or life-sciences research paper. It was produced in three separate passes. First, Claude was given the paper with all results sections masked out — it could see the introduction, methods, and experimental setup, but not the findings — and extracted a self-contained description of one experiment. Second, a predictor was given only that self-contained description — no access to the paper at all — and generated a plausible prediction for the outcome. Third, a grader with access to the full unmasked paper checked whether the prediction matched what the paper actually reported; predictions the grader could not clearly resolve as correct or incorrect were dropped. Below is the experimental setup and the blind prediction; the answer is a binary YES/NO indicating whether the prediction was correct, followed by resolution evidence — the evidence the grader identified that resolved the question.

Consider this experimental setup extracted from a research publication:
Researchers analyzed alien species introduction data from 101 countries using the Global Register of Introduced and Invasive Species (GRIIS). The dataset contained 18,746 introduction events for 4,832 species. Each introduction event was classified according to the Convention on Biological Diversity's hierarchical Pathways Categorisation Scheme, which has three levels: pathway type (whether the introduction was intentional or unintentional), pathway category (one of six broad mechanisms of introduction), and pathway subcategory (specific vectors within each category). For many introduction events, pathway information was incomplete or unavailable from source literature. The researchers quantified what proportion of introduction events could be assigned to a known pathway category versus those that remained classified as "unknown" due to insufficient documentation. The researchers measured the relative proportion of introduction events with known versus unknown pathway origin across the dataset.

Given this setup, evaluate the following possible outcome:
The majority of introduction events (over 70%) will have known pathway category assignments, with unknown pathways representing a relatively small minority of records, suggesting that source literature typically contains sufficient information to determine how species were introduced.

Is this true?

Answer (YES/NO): NO